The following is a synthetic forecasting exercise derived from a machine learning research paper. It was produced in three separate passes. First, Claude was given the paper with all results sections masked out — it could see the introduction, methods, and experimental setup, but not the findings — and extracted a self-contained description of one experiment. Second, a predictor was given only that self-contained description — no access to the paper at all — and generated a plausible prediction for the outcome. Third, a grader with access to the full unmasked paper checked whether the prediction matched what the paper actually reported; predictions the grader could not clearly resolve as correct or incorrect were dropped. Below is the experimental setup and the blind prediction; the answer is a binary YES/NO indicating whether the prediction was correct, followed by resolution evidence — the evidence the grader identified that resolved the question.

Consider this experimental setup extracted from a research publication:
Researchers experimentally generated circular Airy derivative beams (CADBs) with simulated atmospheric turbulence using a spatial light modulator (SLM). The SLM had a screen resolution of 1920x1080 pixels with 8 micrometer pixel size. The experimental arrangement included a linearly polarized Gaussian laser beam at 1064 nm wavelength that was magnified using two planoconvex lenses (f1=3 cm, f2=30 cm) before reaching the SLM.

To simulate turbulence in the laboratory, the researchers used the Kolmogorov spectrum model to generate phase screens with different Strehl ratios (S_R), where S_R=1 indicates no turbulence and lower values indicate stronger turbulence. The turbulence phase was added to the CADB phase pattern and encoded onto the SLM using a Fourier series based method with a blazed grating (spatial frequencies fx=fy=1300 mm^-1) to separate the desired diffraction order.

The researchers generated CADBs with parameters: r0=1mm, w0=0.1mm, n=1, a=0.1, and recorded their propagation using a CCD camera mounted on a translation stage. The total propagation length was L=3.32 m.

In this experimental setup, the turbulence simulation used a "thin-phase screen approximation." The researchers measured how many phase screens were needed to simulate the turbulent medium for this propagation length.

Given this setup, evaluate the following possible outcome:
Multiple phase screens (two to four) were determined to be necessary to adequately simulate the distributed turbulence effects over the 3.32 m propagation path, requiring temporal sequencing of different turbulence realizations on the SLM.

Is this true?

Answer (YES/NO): NO